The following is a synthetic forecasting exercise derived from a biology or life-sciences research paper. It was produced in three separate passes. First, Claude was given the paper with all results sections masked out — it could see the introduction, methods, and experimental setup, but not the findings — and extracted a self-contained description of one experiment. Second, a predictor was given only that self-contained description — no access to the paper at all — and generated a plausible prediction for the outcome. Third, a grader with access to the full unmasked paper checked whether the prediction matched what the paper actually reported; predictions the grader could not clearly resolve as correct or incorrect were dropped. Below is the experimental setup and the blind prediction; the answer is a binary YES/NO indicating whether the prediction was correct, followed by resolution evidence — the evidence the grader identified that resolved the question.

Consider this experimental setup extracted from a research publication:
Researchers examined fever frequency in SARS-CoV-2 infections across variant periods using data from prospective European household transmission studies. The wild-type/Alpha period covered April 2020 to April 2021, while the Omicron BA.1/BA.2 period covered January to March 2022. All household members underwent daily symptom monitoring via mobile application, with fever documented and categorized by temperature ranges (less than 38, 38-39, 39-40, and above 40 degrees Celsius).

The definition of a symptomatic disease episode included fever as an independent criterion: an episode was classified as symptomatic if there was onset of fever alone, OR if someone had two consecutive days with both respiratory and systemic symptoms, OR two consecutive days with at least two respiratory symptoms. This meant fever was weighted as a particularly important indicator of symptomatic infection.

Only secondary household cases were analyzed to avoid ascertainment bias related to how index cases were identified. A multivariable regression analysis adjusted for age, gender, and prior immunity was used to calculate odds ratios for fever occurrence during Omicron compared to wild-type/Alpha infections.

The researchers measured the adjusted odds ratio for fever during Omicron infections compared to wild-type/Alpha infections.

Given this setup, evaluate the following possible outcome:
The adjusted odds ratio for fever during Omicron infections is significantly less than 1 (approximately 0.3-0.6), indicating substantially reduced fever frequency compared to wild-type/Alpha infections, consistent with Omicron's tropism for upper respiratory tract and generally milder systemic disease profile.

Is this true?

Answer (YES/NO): NO